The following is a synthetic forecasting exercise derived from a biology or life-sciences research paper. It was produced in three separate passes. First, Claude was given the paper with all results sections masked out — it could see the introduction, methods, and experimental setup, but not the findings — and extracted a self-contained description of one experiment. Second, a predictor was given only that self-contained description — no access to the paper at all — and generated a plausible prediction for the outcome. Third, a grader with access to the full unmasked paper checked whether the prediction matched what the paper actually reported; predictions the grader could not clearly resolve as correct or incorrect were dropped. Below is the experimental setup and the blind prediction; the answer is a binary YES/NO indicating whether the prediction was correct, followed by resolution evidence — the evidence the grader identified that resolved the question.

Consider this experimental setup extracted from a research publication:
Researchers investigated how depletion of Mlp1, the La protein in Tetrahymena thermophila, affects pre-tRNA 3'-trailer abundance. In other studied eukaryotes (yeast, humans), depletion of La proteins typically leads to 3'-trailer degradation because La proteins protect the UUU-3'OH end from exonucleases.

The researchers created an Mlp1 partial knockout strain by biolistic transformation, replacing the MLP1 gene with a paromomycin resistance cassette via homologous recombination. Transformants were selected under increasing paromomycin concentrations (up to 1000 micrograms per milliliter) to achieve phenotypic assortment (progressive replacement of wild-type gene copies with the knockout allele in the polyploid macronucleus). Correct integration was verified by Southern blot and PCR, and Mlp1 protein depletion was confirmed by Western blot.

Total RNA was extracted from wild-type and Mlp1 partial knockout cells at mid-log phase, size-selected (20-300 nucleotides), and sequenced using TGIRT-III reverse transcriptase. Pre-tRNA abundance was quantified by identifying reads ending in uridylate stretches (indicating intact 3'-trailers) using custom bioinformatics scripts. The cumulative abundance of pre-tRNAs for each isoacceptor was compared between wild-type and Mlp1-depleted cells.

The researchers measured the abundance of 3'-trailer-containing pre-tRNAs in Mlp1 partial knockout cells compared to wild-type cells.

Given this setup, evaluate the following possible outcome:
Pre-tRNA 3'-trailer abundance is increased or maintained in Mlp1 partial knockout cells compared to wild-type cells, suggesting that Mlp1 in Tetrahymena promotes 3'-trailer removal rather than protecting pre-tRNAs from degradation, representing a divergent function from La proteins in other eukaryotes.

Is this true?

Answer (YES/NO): YES